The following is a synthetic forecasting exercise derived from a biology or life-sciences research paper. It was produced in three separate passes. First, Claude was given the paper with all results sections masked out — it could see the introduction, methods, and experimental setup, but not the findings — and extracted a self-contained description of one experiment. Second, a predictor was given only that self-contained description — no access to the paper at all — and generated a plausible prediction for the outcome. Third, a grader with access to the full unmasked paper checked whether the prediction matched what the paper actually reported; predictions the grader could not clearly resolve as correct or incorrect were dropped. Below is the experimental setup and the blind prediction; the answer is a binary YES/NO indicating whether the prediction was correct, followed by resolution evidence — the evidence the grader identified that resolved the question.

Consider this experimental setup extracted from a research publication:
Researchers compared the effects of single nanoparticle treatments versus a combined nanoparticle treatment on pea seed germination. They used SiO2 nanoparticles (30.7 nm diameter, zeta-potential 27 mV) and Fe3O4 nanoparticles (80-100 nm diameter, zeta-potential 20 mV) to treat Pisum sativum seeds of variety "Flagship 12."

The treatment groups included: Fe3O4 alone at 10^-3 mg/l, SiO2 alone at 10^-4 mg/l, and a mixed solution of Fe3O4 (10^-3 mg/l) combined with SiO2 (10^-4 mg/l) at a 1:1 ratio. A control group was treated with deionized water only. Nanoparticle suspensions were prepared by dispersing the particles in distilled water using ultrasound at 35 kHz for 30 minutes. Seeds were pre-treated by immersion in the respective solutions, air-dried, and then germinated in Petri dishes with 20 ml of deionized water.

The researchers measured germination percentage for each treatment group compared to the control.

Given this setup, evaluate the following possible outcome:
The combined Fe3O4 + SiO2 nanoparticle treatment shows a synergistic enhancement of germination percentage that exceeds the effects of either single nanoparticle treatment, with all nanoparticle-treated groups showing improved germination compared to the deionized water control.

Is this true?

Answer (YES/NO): NO